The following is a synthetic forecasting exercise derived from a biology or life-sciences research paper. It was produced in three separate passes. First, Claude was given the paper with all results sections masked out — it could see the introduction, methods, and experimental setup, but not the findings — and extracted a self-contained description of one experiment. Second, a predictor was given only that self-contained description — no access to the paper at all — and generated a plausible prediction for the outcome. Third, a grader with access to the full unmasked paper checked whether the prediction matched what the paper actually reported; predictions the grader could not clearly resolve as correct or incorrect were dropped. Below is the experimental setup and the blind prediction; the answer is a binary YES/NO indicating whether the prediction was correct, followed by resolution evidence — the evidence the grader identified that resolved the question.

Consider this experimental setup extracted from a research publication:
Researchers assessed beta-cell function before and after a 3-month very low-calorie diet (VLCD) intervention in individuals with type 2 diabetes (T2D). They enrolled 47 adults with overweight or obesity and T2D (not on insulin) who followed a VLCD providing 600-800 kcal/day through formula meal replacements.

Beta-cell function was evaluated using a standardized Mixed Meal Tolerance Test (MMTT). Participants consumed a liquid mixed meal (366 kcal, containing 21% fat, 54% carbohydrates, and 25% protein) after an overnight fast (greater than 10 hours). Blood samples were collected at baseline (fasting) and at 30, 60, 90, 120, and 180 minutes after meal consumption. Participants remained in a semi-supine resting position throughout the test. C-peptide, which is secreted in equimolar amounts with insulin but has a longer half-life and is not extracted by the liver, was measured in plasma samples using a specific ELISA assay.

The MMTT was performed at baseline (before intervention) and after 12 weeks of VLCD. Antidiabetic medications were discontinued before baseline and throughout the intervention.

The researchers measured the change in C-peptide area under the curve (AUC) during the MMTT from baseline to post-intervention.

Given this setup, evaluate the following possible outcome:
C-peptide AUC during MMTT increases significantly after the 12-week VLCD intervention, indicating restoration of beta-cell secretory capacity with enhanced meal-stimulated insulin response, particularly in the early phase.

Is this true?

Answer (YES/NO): NO